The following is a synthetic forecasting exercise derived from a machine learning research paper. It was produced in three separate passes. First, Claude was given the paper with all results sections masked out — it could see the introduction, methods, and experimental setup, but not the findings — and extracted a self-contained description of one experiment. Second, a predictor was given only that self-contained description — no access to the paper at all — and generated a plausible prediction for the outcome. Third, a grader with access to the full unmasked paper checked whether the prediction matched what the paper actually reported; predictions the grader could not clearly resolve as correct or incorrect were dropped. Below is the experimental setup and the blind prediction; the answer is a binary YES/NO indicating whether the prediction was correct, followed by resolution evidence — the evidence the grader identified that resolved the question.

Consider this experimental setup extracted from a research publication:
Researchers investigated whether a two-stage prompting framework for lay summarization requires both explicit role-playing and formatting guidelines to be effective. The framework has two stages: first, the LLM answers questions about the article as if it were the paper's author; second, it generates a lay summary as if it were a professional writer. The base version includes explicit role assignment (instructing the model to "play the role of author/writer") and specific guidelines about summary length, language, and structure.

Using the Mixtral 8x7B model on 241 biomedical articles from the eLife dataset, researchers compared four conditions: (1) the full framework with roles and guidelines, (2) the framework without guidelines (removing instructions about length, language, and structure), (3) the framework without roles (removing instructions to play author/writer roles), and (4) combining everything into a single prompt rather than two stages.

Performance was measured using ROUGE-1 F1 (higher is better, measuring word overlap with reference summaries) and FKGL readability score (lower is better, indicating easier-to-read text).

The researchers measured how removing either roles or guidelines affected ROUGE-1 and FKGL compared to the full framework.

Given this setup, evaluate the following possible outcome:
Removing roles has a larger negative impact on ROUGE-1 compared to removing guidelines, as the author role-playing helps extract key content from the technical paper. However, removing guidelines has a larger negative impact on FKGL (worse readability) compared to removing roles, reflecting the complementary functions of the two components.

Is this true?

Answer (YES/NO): YES